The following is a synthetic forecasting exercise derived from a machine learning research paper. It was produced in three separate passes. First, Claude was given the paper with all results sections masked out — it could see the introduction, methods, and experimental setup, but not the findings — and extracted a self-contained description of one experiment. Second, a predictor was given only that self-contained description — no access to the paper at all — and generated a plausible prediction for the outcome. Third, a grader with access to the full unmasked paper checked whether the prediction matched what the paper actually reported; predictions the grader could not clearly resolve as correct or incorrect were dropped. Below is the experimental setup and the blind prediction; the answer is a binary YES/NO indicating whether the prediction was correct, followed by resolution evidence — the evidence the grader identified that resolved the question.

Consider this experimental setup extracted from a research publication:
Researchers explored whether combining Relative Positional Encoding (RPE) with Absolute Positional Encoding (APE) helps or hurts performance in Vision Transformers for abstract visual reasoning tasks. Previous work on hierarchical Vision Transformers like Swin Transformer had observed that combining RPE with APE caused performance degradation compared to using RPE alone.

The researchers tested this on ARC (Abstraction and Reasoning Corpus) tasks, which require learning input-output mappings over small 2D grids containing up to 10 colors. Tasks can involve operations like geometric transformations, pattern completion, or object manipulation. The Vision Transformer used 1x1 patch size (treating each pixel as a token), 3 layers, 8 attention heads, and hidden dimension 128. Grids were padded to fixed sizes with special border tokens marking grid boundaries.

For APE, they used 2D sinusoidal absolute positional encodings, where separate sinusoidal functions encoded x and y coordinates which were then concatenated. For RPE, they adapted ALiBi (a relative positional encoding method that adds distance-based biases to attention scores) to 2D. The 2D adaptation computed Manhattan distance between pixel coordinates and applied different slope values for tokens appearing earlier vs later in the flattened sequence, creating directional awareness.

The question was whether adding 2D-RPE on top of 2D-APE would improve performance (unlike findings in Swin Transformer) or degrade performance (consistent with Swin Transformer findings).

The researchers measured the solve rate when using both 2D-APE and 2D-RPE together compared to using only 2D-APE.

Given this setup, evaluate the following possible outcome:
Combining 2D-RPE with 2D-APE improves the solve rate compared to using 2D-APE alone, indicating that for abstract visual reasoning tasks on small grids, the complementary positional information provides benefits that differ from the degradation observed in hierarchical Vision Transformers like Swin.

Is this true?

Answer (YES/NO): YES